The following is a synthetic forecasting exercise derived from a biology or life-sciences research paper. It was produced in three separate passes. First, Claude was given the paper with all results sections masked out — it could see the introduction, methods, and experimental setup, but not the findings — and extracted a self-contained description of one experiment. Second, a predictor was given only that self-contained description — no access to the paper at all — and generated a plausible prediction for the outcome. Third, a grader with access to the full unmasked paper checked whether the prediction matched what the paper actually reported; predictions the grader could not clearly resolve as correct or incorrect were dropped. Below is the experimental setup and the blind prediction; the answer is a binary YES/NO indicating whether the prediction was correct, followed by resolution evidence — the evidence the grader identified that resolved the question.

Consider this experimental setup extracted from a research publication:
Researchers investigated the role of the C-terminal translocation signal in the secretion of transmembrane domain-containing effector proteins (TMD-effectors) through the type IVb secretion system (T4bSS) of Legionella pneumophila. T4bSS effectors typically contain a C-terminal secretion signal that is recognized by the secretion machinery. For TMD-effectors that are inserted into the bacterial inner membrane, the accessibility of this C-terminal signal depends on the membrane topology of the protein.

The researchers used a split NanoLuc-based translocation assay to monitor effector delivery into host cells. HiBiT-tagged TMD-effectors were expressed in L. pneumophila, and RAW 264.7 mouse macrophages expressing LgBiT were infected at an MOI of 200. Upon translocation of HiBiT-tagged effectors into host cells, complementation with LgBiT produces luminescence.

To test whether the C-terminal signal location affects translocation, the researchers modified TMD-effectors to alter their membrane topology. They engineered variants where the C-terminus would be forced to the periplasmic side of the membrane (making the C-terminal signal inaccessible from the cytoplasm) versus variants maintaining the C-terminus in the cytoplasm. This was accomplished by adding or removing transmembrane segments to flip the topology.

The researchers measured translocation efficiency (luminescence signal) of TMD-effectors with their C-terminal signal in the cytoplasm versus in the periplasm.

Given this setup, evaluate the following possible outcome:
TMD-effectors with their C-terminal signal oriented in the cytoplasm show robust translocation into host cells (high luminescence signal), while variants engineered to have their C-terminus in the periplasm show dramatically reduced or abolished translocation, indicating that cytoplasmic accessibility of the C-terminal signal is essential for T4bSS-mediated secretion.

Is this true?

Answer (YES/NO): YES